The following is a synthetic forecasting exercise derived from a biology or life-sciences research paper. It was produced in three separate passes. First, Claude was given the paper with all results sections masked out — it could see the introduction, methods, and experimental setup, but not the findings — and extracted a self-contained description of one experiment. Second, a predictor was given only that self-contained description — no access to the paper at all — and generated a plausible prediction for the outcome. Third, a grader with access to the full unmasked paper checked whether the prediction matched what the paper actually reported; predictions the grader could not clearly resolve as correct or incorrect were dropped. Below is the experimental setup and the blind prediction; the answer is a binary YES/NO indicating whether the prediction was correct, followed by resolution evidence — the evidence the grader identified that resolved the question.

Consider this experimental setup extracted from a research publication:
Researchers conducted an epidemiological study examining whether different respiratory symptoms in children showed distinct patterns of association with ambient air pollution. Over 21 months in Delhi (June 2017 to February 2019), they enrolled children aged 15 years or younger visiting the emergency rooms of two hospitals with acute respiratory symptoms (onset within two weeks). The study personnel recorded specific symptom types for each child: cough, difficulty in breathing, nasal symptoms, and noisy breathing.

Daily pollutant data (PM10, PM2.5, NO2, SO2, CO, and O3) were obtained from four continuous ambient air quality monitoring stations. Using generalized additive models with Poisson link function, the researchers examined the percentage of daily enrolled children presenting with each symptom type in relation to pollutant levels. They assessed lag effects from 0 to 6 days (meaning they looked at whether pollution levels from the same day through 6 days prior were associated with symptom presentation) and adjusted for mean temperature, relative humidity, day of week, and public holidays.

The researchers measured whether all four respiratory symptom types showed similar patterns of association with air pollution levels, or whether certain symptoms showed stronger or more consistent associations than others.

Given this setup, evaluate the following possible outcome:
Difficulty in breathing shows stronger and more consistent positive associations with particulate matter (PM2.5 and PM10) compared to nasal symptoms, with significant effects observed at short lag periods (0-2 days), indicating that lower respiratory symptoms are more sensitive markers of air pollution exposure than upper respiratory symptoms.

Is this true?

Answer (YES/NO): NO